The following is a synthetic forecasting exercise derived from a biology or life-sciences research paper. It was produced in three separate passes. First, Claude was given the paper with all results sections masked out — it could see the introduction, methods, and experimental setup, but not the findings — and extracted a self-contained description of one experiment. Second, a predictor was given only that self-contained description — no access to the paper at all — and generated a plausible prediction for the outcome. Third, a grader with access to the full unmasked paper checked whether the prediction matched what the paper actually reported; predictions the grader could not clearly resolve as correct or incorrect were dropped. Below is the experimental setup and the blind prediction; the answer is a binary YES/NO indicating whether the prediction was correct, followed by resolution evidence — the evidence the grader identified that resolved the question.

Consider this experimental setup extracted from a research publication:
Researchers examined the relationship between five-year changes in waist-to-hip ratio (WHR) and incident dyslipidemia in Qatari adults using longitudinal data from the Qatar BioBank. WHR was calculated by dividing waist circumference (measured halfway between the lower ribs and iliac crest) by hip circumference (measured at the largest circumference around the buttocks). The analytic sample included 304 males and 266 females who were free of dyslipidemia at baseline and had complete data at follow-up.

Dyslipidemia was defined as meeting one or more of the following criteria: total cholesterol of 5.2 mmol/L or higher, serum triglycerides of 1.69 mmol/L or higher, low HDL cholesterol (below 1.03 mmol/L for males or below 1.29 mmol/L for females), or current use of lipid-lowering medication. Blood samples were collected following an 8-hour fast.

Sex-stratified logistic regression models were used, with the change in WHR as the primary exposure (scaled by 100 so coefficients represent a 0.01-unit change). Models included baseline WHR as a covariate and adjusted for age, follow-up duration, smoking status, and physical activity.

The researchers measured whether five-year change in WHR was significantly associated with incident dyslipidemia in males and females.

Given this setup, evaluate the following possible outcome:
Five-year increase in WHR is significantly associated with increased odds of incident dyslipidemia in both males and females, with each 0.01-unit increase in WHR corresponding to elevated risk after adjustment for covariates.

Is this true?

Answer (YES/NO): NO